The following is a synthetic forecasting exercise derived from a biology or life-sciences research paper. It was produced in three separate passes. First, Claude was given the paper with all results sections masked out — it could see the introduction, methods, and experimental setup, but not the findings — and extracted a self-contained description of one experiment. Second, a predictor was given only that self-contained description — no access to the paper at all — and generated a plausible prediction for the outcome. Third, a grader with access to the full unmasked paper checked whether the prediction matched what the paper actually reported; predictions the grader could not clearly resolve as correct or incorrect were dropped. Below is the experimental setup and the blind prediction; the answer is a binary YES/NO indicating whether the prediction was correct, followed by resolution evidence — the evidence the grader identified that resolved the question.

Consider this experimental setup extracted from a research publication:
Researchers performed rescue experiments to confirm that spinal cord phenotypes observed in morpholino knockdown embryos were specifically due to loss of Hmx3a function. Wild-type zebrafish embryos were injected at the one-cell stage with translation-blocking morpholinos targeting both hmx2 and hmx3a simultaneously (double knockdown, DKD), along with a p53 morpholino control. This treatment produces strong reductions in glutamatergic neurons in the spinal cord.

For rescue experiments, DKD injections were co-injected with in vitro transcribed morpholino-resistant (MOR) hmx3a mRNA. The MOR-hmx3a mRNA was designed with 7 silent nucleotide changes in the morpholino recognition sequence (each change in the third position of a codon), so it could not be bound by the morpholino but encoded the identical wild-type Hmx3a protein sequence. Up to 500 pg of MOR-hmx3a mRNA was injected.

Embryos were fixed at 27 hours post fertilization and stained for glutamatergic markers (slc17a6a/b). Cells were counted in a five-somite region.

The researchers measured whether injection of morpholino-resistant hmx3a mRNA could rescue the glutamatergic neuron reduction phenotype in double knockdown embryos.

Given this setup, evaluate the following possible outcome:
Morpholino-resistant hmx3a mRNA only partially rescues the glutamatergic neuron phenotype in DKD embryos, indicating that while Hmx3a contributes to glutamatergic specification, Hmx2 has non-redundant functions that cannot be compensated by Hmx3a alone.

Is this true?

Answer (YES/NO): NO